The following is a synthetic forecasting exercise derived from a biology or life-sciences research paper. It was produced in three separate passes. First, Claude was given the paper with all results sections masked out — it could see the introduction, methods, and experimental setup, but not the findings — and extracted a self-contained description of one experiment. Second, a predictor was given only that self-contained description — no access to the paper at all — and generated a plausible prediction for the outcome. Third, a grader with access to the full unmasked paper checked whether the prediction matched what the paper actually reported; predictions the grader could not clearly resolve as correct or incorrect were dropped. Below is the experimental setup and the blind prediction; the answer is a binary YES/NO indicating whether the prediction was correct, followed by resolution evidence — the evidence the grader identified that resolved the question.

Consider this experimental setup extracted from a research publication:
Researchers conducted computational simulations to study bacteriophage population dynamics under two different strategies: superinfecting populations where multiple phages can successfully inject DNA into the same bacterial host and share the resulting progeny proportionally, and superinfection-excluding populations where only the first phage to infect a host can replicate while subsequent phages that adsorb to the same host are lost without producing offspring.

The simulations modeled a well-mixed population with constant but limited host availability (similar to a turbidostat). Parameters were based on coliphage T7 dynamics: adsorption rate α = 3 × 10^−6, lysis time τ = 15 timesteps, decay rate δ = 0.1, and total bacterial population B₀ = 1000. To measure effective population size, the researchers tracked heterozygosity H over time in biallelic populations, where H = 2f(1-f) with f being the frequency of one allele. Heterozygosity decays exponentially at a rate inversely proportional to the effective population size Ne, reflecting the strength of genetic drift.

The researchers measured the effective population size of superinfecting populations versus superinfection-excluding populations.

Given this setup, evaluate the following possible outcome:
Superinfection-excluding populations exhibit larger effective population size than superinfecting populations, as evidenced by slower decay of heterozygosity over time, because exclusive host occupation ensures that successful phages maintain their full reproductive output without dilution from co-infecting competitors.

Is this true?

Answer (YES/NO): NO